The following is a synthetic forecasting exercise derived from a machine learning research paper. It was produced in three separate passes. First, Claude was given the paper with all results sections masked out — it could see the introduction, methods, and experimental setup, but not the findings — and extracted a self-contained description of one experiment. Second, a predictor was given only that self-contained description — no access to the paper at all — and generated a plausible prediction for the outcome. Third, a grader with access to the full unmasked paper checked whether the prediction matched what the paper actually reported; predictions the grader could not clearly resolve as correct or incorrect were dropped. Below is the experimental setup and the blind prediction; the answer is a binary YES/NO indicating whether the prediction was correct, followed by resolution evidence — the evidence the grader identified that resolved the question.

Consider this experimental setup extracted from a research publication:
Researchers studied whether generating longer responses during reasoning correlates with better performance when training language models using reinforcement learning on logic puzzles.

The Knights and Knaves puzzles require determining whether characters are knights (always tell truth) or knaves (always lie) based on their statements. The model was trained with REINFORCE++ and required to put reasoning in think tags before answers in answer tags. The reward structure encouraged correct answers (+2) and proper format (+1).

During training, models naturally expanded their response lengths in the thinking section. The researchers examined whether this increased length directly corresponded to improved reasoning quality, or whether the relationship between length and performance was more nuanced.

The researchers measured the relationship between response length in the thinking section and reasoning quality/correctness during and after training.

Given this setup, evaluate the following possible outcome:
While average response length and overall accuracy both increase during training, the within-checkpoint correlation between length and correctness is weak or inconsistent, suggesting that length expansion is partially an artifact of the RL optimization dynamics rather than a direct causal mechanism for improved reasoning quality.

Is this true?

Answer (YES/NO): YES